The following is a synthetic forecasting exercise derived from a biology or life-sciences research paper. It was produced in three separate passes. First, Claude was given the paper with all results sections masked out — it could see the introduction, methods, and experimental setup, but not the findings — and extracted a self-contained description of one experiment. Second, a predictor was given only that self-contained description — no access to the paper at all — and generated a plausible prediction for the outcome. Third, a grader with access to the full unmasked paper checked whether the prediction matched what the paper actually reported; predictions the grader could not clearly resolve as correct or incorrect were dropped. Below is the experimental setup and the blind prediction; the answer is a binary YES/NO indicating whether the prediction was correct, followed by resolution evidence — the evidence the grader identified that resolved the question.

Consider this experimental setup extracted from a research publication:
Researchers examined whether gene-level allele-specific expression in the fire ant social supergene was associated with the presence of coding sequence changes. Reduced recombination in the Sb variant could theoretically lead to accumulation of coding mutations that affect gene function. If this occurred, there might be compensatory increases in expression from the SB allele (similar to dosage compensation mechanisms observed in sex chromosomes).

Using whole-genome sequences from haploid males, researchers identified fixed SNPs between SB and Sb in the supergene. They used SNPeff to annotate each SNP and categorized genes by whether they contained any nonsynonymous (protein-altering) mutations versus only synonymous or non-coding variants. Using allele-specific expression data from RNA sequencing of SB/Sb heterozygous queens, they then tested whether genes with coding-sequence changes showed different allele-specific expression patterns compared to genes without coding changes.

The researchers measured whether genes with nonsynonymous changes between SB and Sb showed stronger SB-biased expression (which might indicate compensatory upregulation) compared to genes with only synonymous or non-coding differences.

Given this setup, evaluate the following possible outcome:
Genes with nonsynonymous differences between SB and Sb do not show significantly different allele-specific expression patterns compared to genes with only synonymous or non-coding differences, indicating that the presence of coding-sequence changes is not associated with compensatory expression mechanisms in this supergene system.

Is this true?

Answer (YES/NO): YES